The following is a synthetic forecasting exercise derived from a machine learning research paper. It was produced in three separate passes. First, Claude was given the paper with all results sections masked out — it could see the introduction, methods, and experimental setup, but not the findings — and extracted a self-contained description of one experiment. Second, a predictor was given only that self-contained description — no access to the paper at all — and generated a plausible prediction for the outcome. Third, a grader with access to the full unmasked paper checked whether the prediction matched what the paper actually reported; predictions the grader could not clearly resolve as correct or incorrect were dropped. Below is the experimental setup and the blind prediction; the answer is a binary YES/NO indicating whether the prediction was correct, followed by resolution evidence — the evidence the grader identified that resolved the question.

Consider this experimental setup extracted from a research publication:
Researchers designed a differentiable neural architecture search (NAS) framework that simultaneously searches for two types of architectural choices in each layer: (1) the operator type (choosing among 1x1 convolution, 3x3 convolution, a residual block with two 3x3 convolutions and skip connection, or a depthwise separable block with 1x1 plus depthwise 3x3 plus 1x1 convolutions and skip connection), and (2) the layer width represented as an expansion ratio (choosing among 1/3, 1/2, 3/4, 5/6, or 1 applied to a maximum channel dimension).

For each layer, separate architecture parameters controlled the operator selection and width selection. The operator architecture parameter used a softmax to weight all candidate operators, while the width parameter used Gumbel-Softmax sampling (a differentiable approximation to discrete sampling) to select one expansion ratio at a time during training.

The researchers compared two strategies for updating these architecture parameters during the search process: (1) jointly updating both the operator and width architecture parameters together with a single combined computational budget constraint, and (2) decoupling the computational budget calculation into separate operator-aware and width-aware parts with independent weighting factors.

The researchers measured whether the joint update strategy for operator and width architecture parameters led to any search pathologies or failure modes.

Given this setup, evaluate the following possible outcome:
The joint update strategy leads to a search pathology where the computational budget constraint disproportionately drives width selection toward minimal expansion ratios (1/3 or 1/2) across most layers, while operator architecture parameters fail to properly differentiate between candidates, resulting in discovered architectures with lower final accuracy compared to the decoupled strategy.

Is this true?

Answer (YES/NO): NO